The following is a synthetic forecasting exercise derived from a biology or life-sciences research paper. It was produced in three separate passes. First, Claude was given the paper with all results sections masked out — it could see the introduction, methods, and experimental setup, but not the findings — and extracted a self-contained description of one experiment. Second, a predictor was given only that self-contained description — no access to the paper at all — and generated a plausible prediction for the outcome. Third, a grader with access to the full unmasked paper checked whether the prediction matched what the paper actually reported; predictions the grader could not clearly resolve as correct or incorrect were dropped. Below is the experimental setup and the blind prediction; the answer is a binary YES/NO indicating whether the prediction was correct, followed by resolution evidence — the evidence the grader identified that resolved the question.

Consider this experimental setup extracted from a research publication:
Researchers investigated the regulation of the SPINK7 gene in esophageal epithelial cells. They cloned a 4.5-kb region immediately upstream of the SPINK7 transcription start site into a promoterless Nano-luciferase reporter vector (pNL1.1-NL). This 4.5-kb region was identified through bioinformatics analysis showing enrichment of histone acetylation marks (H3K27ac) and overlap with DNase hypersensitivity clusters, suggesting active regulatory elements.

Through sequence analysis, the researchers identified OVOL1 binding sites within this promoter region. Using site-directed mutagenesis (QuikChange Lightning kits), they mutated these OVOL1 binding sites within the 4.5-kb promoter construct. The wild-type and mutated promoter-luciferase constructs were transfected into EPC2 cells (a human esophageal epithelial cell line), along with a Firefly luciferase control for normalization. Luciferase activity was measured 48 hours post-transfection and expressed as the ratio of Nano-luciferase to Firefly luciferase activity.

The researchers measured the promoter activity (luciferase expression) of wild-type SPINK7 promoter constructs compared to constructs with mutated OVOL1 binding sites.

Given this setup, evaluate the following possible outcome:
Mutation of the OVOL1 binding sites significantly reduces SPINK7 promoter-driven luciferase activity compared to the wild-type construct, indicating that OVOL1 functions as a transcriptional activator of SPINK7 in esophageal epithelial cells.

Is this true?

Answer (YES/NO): YES